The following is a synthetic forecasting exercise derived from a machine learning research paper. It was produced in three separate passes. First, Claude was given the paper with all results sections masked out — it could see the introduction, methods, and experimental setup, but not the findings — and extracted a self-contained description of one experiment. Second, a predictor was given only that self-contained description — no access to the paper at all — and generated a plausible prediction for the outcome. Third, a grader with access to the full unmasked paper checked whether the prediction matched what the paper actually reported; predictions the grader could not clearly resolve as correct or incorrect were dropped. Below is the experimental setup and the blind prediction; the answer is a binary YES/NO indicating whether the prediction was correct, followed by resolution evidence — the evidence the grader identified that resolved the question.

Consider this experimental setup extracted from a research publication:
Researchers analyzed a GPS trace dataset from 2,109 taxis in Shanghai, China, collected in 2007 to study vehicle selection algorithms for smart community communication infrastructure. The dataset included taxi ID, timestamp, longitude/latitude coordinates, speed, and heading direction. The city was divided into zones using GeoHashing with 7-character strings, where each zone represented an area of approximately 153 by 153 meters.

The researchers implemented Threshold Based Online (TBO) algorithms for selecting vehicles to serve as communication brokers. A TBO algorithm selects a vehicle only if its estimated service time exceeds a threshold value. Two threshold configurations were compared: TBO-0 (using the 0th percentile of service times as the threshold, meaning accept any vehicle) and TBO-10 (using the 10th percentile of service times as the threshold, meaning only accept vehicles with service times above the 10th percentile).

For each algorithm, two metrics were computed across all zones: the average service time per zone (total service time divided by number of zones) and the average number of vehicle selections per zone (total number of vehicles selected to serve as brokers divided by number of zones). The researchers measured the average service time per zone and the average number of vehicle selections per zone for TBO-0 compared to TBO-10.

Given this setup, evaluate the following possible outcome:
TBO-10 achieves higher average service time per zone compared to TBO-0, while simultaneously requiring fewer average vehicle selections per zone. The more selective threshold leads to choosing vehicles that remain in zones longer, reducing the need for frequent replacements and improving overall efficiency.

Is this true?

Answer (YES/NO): YES